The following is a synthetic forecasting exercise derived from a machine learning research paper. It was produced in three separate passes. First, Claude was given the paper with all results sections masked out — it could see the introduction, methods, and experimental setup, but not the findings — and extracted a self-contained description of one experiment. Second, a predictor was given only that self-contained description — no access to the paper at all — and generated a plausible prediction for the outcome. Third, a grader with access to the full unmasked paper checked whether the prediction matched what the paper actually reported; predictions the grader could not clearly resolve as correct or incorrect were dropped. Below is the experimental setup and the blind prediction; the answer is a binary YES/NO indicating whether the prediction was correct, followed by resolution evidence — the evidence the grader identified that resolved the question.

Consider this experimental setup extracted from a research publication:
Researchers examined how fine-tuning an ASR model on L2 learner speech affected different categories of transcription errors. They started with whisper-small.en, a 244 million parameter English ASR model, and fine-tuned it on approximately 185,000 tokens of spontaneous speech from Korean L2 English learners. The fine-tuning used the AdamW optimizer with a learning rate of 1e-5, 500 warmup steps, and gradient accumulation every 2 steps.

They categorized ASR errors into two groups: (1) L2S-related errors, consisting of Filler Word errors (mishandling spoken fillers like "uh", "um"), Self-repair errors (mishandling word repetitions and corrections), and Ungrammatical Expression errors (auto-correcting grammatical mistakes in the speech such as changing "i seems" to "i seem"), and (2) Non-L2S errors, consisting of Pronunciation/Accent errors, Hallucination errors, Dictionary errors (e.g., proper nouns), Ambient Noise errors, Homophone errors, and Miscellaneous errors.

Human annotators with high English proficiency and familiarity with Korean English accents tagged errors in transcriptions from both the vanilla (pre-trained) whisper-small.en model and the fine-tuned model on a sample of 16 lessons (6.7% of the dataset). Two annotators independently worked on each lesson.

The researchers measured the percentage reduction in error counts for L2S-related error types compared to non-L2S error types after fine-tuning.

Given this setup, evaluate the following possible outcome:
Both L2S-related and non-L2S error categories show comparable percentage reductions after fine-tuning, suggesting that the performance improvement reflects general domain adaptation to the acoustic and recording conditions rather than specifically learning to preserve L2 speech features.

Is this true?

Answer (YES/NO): NO